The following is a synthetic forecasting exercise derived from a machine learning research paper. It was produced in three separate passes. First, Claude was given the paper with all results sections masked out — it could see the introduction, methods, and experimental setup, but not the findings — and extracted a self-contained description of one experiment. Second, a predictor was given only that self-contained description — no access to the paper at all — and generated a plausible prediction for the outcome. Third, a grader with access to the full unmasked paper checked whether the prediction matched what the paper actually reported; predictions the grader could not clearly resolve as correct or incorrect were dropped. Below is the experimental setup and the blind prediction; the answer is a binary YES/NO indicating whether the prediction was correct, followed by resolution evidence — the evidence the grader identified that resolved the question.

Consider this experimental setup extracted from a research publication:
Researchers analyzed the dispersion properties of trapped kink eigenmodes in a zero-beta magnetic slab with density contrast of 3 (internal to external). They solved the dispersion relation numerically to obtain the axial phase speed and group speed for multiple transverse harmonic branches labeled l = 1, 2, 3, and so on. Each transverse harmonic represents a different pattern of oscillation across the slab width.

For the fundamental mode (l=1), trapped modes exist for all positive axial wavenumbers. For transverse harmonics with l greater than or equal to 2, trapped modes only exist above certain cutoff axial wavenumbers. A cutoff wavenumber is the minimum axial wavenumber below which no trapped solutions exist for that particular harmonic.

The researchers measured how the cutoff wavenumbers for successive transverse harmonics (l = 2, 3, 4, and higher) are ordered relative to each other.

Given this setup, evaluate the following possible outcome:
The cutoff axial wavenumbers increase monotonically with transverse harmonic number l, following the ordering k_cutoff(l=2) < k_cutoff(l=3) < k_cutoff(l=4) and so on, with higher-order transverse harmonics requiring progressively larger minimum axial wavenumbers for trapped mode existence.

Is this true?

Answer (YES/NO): YES